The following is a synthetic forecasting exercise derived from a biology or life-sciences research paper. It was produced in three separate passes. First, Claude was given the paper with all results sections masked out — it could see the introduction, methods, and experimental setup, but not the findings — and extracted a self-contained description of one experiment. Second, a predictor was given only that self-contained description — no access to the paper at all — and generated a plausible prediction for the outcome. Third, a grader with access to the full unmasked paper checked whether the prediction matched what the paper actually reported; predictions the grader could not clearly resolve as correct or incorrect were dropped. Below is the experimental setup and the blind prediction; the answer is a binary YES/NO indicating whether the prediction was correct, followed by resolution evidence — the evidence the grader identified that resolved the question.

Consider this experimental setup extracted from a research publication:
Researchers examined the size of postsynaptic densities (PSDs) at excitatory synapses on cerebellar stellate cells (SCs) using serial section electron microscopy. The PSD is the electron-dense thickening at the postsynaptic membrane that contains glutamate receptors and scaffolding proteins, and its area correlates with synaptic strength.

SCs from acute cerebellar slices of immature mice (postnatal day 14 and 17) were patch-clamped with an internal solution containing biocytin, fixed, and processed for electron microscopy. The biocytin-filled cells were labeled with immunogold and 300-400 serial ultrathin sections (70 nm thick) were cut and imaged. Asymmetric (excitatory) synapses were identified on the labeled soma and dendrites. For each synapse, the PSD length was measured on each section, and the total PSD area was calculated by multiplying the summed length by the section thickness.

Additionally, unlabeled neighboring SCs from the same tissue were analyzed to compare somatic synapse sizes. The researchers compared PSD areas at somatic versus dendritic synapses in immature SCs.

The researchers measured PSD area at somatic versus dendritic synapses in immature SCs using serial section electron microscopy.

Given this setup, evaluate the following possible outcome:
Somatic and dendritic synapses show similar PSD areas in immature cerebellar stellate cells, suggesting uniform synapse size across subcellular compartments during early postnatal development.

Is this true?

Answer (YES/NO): YES